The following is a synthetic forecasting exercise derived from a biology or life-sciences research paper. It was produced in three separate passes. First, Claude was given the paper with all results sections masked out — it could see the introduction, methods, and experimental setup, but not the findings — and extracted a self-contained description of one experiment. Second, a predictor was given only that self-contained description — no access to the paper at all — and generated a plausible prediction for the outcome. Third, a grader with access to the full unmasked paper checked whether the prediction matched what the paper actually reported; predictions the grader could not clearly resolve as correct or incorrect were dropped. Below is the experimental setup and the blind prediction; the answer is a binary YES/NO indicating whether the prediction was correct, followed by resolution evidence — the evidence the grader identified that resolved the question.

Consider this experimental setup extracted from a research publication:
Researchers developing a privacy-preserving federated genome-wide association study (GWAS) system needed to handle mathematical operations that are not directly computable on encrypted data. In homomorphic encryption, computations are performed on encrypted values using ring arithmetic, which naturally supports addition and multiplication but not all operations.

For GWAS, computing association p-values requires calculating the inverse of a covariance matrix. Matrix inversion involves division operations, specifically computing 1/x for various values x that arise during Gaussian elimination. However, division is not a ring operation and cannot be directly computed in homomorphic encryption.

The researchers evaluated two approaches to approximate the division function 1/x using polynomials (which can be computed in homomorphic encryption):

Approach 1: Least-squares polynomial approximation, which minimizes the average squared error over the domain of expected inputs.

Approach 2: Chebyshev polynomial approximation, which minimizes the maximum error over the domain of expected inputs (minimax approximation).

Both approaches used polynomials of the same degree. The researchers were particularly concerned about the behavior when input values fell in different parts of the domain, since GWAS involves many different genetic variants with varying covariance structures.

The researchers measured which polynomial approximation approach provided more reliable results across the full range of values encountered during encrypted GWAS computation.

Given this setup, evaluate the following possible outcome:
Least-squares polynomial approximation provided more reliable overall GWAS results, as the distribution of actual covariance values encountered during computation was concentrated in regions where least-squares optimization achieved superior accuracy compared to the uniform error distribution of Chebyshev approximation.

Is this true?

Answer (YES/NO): NO